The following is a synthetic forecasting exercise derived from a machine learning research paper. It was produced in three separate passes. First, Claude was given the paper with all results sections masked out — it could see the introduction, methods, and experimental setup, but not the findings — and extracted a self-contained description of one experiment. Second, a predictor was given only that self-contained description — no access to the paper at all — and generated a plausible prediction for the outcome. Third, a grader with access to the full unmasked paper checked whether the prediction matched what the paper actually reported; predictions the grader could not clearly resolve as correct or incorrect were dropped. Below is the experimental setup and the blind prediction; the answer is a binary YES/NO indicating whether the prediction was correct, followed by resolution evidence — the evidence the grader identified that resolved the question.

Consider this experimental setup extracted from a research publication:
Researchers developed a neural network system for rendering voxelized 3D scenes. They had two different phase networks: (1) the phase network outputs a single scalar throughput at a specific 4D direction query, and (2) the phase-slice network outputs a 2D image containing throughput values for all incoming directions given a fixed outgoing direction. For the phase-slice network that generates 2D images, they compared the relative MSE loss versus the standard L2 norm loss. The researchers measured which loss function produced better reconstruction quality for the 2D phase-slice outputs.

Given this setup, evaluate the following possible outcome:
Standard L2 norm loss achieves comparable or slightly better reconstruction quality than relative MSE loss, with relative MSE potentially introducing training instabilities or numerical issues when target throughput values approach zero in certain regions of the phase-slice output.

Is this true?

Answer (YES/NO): YES